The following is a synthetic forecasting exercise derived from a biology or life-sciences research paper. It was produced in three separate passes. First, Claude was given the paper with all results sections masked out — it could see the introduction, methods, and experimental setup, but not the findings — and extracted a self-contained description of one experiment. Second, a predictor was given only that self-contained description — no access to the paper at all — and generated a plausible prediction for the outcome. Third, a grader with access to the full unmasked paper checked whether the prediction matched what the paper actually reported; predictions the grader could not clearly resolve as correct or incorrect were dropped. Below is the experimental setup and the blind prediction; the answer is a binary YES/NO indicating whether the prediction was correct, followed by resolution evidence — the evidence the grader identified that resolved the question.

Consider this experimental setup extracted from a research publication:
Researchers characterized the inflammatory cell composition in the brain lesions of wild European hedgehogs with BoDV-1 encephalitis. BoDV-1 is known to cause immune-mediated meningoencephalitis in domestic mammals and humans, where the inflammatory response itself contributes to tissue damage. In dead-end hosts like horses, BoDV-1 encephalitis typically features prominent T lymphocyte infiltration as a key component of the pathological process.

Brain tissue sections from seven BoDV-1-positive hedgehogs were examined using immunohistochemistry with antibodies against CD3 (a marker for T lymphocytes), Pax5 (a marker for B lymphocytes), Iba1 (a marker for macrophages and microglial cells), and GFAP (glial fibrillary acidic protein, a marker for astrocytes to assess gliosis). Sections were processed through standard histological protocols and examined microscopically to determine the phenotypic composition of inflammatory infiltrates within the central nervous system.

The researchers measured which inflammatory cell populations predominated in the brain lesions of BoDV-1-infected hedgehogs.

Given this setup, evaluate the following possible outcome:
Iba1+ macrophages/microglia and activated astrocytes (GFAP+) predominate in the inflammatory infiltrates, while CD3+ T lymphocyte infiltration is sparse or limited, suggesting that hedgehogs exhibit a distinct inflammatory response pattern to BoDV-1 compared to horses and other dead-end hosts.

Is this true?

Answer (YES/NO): NO